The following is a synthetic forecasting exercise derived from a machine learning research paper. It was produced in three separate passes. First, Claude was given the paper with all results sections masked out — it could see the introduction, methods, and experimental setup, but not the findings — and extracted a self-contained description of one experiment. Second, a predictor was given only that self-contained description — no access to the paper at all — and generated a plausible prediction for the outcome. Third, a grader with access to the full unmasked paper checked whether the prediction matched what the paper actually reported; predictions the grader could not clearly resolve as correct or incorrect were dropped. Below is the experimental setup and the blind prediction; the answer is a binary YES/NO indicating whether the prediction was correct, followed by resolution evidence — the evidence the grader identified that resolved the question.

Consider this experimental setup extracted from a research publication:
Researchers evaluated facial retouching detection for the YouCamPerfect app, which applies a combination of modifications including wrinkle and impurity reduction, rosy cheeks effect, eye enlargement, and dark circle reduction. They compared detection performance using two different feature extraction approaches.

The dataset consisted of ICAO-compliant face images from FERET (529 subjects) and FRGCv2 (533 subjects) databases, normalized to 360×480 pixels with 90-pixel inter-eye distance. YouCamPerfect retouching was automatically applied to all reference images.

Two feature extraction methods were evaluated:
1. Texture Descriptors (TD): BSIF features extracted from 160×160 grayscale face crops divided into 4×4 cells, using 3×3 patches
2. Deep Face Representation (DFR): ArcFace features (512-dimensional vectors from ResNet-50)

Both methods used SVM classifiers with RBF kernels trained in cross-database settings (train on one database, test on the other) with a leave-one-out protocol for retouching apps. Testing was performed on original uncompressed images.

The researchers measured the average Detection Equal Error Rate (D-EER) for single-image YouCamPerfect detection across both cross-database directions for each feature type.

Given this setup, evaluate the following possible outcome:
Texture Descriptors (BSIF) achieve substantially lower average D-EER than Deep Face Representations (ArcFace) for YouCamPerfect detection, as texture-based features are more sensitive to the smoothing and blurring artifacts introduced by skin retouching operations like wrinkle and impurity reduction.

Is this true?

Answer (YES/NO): NO